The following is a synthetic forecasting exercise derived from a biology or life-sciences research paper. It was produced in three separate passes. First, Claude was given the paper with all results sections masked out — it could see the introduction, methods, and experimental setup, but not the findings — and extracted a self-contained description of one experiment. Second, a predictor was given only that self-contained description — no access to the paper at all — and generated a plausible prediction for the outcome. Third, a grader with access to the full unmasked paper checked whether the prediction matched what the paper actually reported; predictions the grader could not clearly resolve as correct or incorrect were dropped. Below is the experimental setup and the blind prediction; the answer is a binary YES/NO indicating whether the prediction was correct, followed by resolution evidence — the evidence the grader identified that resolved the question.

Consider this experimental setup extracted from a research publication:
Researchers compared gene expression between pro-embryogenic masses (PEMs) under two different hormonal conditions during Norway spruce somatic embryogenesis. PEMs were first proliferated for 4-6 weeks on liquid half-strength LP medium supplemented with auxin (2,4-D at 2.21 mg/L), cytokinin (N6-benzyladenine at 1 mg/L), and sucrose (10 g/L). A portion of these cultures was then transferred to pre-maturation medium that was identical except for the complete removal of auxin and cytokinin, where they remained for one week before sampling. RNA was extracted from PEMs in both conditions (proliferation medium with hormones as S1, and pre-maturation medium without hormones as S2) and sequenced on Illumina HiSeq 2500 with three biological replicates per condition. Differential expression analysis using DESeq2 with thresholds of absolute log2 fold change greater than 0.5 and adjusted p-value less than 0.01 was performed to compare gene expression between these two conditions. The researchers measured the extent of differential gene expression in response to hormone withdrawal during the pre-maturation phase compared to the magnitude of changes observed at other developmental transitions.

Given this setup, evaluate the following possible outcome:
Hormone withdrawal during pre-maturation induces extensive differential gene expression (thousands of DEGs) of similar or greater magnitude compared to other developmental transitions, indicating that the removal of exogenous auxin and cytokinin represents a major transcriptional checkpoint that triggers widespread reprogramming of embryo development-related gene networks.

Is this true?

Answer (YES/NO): NO